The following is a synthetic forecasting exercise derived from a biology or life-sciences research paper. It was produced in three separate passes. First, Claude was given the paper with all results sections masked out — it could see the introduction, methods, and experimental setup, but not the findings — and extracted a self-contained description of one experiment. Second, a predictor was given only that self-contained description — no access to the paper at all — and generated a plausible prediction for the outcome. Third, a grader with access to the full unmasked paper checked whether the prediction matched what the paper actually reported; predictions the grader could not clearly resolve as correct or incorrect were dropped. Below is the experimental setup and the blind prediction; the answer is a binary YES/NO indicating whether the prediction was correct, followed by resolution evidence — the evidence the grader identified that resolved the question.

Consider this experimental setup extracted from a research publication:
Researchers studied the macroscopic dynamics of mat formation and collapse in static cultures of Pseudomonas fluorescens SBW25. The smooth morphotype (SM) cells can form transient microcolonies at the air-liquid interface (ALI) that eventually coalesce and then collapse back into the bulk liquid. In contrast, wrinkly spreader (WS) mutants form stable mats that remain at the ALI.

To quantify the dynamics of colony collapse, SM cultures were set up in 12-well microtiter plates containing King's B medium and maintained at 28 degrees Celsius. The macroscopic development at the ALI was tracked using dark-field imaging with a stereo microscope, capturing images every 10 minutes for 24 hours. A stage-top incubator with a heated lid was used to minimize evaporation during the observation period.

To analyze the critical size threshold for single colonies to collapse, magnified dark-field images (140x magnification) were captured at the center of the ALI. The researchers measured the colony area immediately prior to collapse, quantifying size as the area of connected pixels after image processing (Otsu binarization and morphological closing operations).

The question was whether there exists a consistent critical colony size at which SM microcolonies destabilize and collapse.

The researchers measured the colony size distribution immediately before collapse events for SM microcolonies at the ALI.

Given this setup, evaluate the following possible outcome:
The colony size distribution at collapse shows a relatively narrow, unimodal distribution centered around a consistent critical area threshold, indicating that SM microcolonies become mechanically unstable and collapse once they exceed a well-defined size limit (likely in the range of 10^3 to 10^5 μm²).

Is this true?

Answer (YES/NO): YES